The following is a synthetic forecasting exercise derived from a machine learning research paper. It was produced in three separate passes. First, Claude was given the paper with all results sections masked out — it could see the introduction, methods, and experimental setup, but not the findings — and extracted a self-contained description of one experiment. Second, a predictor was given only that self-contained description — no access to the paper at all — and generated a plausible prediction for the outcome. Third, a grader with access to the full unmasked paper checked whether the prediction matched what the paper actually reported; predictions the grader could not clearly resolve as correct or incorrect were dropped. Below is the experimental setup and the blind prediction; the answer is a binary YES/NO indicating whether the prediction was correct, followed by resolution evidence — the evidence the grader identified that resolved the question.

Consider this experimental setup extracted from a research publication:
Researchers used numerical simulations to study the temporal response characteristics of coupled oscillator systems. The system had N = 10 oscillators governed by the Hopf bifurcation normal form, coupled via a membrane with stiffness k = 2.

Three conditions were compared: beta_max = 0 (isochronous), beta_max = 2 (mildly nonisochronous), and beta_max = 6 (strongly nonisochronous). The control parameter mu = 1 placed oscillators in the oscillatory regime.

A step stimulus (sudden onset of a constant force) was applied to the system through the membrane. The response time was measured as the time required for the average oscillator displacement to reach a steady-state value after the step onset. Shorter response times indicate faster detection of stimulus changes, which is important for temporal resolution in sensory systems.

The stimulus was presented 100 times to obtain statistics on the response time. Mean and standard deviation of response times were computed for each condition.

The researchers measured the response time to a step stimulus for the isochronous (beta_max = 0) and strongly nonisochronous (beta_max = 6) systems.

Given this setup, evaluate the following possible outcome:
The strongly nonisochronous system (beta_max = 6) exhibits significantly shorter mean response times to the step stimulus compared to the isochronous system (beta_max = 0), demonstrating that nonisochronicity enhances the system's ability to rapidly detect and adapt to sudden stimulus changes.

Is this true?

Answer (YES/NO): NO